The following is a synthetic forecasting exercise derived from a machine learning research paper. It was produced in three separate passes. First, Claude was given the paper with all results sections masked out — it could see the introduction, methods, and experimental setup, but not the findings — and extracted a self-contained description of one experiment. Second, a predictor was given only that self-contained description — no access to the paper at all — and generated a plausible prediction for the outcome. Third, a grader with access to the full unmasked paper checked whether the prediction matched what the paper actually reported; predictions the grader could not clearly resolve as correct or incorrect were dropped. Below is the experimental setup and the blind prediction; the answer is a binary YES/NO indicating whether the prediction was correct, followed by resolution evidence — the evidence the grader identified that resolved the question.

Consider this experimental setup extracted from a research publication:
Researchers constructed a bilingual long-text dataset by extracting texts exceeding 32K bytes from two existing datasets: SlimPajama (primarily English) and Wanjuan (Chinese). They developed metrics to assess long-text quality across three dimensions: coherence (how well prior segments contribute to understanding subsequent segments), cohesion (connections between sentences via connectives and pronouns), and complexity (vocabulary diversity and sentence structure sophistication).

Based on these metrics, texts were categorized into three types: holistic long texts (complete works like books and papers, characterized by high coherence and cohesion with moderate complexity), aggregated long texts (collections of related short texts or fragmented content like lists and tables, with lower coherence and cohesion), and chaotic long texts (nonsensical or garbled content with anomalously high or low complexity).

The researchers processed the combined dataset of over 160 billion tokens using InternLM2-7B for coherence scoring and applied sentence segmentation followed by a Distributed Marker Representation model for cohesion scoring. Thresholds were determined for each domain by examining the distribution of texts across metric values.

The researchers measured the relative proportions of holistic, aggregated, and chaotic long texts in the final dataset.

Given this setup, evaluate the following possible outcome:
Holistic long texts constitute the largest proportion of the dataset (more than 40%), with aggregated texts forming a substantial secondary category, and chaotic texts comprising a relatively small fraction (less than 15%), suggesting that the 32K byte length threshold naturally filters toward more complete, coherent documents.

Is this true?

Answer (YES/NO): YES